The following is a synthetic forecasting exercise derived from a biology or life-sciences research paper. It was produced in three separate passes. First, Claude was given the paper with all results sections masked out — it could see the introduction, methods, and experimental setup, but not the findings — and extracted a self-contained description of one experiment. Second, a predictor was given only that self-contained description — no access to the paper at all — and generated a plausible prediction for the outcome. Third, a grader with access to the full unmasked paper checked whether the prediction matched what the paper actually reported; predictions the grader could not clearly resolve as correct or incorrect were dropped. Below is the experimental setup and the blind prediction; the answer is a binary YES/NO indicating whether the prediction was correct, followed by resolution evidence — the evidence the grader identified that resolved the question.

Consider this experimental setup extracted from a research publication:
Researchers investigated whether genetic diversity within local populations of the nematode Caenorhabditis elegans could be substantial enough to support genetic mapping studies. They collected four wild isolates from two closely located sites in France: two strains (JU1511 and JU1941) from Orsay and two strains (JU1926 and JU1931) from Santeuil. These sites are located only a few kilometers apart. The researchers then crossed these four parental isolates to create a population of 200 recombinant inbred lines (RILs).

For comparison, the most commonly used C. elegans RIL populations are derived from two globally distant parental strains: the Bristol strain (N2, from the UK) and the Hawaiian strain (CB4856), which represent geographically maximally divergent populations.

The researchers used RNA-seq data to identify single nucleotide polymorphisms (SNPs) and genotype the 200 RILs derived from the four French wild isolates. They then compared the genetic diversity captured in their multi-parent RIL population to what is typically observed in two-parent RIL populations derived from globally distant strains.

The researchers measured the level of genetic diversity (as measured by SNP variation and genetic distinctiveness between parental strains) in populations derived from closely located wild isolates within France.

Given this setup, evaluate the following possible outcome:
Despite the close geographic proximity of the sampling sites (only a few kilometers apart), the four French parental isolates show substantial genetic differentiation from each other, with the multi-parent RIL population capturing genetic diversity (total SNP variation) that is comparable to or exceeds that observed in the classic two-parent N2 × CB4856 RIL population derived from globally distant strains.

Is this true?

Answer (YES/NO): YES